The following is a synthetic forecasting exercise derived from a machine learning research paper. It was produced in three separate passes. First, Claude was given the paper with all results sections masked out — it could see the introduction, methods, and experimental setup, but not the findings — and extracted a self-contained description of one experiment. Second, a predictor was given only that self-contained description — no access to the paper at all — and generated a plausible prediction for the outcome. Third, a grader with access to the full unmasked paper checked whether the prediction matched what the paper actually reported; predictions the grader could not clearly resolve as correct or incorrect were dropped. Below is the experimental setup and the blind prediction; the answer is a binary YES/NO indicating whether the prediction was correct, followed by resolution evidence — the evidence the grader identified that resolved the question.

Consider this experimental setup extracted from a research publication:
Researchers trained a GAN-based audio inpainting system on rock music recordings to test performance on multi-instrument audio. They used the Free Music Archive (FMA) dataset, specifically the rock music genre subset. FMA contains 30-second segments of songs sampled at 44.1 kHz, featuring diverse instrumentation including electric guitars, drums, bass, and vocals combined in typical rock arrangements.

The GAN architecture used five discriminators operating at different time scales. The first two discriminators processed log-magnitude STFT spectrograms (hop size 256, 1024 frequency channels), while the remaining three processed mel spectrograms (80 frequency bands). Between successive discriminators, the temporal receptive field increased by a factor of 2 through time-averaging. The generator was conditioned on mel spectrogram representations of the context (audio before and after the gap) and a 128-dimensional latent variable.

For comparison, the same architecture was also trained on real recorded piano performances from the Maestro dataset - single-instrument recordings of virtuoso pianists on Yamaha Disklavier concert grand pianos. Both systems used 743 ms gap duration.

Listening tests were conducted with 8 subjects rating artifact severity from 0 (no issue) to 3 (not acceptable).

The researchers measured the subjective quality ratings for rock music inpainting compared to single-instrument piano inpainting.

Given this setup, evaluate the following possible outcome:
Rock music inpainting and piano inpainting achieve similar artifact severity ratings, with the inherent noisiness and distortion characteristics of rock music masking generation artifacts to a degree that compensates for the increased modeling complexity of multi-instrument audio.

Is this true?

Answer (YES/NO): NO